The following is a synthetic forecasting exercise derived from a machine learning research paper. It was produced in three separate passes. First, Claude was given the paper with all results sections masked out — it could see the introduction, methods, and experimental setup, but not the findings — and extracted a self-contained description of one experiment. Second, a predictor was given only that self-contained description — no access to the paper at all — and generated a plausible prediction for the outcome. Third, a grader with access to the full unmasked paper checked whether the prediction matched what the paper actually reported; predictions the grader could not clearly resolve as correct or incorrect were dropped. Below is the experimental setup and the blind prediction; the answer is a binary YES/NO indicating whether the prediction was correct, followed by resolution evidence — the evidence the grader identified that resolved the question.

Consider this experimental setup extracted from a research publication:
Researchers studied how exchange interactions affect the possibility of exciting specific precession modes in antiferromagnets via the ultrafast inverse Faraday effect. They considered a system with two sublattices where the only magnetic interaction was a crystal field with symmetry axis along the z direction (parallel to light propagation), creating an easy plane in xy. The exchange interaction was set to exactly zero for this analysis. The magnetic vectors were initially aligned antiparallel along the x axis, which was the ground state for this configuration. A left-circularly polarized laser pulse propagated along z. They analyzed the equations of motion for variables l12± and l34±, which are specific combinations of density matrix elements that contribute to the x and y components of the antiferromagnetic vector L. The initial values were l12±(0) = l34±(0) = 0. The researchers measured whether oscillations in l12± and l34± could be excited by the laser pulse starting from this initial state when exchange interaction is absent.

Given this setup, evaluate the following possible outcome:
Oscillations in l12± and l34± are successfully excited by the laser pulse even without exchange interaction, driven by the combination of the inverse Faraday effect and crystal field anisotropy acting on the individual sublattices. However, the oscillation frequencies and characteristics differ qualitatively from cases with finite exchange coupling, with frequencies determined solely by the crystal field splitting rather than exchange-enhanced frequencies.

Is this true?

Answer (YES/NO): NO